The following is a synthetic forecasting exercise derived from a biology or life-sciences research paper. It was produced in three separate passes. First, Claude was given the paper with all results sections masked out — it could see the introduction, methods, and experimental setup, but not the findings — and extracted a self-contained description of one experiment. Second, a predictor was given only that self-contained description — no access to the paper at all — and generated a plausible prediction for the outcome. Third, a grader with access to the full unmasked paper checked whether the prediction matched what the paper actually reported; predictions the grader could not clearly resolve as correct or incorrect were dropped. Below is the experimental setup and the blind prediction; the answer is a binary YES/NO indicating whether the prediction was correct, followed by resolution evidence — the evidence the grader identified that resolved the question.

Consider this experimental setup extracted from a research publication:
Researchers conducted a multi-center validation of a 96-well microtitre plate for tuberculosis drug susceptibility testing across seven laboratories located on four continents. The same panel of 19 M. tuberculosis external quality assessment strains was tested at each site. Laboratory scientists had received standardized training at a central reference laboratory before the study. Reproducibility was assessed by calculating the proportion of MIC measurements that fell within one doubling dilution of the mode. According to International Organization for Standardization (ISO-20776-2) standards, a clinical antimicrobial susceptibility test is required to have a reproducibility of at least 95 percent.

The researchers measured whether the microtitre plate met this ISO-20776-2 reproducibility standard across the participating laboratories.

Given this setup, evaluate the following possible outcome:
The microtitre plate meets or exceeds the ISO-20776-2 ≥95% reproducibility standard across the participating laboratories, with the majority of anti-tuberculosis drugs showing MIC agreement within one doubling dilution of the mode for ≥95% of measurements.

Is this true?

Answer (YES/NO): NO